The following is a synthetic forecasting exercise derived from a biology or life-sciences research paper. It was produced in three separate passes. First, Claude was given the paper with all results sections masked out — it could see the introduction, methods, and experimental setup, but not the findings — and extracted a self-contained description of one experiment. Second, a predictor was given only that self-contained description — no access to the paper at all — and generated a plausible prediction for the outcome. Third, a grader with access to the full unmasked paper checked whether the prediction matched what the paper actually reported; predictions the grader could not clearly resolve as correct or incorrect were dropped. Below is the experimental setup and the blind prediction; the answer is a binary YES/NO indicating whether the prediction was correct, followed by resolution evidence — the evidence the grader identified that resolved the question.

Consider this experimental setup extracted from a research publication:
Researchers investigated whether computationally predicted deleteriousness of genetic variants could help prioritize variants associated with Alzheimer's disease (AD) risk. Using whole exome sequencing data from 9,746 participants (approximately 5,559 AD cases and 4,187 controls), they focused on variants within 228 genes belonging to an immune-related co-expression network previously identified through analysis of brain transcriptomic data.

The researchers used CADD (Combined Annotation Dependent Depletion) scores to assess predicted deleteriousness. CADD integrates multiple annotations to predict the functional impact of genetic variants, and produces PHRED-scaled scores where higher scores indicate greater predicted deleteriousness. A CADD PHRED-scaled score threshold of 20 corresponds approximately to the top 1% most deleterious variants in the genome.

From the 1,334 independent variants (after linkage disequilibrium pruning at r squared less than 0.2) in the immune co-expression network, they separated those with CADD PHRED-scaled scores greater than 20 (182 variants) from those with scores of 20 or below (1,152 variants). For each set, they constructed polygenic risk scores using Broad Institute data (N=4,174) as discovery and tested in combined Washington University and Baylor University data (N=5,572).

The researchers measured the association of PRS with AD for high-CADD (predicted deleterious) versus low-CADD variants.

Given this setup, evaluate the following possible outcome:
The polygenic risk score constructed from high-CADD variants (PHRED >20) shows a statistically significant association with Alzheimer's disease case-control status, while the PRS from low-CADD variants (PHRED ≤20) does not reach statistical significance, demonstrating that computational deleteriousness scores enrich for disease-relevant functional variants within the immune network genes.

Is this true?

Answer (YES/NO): YES